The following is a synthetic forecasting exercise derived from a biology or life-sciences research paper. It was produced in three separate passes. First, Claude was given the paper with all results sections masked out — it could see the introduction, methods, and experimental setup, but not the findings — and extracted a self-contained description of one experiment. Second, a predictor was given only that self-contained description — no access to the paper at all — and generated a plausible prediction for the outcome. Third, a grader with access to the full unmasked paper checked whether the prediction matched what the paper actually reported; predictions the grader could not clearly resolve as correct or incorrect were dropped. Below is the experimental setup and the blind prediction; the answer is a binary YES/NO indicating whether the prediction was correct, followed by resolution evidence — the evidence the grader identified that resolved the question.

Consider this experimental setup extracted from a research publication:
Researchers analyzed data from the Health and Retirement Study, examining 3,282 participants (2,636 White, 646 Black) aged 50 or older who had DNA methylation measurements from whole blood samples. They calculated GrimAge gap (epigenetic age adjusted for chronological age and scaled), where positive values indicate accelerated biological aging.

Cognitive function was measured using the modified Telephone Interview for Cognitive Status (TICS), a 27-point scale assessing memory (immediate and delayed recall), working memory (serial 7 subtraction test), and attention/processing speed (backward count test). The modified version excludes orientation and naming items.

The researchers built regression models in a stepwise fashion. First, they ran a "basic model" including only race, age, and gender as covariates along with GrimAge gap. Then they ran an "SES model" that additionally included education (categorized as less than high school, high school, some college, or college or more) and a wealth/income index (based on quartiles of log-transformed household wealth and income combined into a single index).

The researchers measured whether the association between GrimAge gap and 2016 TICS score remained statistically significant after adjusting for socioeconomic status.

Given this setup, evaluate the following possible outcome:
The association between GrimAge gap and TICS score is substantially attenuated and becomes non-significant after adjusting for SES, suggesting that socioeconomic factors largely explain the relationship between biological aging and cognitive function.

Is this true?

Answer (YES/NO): NO